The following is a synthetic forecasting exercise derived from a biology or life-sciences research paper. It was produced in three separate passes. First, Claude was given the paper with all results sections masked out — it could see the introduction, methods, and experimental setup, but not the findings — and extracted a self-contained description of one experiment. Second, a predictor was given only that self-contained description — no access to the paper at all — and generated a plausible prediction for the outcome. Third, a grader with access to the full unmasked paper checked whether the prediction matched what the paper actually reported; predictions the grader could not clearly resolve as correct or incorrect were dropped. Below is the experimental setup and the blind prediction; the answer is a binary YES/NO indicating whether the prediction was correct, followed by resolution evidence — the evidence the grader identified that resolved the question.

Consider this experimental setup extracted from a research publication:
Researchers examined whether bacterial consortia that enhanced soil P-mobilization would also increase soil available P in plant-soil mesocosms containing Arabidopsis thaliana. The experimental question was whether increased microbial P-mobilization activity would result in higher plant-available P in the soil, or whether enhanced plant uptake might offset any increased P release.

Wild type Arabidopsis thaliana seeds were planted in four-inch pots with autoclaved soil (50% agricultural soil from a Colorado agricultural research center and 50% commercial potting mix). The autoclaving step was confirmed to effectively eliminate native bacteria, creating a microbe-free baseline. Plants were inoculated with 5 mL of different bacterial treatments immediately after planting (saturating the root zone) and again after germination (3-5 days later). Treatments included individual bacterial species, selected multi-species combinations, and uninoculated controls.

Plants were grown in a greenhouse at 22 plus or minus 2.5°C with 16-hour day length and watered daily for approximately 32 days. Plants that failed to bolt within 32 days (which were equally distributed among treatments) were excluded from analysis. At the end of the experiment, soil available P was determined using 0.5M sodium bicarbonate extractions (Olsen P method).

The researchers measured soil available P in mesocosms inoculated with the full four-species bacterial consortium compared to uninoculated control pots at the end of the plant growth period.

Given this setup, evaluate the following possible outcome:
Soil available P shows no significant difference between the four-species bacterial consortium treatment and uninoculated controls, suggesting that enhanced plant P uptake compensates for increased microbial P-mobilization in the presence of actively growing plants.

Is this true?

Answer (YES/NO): NO